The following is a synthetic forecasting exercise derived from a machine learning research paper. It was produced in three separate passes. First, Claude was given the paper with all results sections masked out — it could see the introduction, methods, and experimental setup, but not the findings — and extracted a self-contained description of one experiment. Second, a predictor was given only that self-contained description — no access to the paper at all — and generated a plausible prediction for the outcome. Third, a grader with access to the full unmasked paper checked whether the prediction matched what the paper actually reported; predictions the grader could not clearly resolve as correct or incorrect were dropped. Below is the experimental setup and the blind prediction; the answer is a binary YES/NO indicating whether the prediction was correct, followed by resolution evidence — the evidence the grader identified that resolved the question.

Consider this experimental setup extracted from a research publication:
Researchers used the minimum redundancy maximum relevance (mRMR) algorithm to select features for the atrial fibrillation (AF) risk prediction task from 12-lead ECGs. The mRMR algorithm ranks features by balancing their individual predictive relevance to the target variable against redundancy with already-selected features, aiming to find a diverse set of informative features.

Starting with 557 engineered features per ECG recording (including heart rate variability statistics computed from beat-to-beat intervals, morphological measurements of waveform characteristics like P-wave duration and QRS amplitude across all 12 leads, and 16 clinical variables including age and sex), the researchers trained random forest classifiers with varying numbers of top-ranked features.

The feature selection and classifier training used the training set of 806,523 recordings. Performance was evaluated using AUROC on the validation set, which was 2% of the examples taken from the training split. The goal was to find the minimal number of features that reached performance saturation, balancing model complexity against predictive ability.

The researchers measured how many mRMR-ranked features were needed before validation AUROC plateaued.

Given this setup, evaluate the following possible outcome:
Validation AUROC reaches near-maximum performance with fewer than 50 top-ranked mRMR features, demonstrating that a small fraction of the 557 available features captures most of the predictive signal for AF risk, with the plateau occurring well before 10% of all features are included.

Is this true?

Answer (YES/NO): NO